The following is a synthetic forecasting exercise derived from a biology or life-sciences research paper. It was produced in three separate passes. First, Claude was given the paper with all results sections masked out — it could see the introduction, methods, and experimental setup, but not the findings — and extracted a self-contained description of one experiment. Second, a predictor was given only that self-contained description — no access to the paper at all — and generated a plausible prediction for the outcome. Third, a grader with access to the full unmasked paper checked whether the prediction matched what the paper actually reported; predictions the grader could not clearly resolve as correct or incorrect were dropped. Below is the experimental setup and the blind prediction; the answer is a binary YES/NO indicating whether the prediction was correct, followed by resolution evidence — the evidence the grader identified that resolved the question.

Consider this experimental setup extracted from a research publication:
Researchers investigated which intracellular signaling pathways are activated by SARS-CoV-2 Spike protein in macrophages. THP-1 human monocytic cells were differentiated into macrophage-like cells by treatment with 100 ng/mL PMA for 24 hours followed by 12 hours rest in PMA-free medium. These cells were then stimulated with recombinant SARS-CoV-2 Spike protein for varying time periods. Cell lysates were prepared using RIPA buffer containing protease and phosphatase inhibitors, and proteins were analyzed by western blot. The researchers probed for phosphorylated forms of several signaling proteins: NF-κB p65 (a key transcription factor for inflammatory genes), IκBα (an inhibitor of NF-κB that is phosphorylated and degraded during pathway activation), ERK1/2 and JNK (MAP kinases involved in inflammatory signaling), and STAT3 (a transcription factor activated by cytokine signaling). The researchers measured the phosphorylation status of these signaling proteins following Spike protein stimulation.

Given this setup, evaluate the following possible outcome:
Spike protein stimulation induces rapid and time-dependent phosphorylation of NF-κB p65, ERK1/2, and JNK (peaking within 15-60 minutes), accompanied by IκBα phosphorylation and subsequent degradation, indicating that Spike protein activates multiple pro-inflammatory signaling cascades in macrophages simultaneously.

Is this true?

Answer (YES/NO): NO